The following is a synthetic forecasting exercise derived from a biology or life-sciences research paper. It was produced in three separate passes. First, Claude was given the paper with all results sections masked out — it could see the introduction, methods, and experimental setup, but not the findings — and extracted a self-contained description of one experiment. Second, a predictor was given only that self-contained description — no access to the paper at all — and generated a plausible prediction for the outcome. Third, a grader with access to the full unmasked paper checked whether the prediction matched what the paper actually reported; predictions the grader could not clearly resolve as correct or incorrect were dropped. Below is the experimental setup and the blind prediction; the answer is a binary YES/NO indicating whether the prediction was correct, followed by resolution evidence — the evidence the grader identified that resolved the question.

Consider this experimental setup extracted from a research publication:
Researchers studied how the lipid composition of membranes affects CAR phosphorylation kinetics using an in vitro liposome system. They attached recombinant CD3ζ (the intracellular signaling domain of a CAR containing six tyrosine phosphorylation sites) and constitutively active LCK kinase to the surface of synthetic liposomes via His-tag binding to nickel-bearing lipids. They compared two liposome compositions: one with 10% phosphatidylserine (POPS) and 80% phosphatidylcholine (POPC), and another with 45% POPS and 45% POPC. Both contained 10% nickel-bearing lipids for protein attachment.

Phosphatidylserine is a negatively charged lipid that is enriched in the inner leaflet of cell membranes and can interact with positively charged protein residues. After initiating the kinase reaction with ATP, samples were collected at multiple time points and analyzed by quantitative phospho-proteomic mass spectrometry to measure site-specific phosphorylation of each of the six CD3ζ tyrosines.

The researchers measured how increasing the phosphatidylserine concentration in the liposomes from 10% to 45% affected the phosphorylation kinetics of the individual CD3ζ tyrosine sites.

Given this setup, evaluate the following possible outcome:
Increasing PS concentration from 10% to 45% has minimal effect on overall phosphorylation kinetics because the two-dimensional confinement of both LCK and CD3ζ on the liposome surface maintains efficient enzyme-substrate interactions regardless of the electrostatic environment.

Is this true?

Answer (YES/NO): YES